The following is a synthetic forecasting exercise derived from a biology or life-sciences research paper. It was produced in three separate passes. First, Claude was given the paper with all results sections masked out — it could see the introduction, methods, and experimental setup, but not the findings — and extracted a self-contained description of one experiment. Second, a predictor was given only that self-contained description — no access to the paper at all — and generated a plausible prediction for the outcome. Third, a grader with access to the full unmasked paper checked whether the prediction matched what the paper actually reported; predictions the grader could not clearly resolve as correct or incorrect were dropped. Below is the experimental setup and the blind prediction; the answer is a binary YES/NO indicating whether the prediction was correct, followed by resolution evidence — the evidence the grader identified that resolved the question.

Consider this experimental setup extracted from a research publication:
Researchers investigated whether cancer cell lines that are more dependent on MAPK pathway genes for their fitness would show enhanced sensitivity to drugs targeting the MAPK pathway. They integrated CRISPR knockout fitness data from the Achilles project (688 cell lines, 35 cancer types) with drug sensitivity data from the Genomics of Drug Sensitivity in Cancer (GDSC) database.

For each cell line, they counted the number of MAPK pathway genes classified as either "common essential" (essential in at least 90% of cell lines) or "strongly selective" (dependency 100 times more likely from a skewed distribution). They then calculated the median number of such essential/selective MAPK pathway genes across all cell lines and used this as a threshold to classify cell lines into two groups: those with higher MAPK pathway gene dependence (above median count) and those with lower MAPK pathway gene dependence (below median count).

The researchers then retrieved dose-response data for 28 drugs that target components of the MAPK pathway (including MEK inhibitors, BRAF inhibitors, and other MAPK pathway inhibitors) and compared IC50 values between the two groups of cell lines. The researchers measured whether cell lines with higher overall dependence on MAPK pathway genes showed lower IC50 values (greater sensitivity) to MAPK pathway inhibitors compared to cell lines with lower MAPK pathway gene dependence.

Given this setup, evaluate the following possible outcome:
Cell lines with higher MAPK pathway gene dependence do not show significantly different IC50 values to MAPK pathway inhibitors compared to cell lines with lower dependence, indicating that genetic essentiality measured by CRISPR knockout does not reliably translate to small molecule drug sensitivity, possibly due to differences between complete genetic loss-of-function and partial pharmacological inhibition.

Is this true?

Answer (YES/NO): NO